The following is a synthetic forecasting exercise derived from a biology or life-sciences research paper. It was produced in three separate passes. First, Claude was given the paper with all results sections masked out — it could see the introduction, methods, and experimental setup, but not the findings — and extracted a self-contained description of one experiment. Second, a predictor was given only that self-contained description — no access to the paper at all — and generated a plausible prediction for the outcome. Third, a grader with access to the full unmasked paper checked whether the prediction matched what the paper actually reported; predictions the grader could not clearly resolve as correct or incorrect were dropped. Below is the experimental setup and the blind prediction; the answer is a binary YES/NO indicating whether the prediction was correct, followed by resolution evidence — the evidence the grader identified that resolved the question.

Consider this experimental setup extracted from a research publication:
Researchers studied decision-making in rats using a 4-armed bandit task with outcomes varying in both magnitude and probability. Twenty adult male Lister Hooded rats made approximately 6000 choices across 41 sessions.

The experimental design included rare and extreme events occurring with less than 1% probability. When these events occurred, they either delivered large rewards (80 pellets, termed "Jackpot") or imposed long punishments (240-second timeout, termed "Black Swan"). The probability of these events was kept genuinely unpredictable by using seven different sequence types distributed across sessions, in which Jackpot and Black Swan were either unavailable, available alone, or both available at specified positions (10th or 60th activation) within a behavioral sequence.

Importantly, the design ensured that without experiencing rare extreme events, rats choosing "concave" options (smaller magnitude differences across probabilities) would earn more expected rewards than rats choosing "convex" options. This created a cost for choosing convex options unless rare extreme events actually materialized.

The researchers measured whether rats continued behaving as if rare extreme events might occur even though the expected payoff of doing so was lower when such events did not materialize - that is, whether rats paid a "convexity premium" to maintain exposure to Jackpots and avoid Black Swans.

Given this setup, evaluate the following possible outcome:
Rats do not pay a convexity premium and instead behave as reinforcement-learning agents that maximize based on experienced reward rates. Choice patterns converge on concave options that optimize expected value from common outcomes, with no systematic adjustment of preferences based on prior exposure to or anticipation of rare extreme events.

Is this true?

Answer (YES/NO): NO